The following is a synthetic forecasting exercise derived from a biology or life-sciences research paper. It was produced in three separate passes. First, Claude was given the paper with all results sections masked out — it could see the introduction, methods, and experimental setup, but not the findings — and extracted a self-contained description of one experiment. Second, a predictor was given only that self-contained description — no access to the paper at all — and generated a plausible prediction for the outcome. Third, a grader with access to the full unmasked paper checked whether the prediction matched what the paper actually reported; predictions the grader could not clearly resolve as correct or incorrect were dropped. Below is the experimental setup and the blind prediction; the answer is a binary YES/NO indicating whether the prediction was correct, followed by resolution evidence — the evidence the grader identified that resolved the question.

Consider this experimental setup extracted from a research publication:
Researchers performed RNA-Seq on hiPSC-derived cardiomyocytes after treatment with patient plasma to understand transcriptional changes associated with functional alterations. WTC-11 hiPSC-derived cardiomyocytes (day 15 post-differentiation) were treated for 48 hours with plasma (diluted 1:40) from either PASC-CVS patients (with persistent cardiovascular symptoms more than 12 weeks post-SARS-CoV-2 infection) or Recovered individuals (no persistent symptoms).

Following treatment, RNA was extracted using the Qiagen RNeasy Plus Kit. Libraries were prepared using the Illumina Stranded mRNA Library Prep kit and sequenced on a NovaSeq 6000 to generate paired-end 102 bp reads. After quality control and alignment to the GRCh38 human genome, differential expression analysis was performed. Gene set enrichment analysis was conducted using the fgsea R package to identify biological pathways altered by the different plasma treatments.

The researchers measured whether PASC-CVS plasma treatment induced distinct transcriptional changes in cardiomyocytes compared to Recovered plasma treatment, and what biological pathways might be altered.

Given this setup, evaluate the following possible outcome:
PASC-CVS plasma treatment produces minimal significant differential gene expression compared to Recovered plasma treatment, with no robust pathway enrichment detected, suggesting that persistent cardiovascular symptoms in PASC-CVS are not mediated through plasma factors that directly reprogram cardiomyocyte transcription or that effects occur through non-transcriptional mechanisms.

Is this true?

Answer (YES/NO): NO